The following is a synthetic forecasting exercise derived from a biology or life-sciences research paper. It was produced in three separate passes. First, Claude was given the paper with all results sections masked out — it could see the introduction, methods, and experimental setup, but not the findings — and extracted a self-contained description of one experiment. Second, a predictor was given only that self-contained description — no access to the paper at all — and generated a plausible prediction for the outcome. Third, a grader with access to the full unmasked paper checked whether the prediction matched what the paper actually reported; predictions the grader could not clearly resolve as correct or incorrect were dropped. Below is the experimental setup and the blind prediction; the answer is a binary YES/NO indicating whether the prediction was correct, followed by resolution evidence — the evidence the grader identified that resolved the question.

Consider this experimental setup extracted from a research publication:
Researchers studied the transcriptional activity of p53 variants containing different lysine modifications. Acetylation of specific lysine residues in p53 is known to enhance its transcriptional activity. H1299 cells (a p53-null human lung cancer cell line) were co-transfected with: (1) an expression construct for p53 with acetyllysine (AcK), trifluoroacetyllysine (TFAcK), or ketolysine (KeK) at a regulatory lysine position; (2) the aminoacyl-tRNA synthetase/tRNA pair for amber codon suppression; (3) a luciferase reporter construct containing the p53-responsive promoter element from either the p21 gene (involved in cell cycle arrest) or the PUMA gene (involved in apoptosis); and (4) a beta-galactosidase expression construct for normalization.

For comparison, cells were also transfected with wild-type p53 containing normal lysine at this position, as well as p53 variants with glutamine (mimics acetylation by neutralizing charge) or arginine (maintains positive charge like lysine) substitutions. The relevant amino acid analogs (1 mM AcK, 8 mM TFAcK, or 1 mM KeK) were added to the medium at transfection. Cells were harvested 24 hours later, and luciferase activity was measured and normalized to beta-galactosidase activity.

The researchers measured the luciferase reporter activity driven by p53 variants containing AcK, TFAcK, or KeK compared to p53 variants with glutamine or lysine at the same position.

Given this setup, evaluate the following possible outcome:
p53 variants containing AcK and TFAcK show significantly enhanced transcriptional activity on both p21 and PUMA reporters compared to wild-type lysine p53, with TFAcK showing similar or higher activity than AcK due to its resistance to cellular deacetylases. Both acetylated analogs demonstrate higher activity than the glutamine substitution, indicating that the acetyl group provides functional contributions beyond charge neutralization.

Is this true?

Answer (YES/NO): NO